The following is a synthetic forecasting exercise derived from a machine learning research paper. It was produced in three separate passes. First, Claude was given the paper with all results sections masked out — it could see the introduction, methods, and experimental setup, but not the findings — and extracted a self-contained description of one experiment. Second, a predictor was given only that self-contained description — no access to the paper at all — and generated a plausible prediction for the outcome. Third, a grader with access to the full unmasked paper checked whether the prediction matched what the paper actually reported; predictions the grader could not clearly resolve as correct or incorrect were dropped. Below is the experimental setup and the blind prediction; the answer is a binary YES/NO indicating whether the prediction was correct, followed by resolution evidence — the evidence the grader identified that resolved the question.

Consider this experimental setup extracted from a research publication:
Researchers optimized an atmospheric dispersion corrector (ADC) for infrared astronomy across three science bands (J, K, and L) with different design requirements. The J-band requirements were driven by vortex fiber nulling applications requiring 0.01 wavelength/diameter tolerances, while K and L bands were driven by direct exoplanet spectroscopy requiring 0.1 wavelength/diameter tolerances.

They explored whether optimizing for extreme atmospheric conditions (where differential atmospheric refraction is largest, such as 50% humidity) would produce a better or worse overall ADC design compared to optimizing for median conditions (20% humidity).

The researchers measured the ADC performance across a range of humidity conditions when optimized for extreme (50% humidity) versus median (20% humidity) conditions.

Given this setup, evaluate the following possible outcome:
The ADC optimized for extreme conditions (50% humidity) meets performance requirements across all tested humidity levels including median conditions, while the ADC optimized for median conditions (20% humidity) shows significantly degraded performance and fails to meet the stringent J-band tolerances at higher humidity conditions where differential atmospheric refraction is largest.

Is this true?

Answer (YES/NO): NO